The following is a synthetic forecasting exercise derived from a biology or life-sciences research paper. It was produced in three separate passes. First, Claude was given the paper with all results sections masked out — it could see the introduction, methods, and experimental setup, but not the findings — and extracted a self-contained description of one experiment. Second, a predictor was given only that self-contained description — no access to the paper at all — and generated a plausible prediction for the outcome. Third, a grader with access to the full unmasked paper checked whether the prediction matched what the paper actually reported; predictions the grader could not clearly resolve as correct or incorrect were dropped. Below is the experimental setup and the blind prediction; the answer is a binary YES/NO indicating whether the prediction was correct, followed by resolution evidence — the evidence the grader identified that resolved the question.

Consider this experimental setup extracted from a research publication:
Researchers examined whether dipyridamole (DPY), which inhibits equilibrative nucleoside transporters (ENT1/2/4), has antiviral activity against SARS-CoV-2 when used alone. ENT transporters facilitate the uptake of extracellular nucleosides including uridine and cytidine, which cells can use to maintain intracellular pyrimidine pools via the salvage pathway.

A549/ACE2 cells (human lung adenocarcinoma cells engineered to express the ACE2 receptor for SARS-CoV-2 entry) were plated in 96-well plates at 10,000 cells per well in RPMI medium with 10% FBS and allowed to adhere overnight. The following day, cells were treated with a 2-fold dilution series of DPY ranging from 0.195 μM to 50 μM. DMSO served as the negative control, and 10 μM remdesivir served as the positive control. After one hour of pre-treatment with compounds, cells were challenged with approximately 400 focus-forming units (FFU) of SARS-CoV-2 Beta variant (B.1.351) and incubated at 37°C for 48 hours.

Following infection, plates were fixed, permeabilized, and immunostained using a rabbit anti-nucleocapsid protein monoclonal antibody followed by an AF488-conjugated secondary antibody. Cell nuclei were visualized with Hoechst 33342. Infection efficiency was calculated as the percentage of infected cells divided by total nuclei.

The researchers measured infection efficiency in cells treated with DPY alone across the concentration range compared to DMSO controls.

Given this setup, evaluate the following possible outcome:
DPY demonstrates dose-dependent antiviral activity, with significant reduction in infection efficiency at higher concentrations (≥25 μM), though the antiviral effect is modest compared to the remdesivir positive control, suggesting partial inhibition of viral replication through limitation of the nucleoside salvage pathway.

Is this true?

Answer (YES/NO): NO